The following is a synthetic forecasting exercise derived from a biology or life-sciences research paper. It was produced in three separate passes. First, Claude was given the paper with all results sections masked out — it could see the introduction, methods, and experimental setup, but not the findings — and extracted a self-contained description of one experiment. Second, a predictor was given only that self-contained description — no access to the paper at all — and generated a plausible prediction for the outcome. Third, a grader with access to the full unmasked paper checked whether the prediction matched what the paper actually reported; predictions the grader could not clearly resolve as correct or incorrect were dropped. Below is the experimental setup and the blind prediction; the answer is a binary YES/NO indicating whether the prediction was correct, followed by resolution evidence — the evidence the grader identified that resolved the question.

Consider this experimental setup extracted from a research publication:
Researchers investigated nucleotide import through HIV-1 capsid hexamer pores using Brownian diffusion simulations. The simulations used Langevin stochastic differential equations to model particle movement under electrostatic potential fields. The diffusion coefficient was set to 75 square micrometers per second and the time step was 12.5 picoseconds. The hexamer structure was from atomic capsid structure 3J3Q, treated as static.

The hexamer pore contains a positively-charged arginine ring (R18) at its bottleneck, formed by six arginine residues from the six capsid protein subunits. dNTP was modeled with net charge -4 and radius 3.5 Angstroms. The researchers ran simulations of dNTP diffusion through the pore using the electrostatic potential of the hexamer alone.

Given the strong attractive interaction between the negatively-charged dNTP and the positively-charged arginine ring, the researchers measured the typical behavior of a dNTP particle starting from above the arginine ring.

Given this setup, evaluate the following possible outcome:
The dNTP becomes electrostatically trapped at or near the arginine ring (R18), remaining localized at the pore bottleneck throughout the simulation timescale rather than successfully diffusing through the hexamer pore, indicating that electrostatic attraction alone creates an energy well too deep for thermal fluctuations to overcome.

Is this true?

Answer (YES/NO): YES